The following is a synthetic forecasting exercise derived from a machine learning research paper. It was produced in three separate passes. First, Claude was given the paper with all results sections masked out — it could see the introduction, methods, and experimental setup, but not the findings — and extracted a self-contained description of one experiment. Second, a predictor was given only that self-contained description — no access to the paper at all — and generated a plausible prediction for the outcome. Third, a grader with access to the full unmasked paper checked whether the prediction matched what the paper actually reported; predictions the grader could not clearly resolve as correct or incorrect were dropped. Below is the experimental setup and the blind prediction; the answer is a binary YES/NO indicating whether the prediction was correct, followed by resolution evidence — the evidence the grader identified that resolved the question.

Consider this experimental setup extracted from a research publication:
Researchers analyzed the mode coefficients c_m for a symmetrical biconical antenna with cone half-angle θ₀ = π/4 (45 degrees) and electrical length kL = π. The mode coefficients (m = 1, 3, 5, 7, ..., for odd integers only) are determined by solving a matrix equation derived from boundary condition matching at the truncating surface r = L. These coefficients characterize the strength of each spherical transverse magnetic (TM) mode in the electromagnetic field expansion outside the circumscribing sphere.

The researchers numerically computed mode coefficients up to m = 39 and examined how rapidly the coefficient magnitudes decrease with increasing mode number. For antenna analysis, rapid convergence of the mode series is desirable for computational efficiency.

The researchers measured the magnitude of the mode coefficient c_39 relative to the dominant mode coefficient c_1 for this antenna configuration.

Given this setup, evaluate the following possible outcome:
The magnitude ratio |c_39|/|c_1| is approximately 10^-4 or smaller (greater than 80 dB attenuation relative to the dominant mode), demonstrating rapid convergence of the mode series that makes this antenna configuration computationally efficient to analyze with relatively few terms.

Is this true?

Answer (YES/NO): YES